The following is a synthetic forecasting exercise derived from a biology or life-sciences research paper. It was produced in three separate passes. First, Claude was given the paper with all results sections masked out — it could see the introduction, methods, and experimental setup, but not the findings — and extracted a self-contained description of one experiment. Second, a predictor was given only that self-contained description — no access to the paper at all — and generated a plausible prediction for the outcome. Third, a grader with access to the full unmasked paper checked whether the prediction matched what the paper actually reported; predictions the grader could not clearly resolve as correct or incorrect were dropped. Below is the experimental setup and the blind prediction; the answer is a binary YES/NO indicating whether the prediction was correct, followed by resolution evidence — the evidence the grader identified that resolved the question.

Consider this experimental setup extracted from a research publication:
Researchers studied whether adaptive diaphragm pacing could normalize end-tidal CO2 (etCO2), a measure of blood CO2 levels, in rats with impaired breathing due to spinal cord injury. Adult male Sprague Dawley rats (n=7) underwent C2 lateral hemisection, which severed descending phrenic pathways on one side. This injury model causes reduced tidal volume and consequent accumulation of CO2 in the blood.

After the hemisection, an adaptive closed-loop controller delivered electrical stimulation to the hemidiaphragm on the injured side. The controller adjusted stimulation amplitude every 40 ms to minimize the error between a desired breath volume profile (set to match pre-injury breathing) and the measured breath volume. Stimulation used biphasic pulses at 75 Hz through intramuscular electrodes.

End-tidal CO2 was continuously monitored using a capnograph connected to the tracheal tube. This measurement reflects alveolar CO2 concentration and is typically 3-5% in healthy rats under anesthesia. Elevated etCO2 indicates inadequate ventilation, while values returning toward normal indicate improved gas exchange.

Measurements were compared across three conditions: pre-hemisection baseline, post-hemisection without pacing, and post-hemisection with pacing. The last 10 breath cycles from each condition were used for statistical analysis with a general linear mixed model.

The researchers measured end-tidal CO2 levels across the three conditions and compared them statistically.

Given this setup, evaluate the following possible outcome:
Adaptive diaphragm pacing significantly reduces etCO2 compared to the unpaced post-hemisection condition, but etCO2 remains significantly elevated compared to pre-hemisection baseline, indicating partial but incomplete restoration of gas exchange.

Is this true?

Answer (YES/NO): YES